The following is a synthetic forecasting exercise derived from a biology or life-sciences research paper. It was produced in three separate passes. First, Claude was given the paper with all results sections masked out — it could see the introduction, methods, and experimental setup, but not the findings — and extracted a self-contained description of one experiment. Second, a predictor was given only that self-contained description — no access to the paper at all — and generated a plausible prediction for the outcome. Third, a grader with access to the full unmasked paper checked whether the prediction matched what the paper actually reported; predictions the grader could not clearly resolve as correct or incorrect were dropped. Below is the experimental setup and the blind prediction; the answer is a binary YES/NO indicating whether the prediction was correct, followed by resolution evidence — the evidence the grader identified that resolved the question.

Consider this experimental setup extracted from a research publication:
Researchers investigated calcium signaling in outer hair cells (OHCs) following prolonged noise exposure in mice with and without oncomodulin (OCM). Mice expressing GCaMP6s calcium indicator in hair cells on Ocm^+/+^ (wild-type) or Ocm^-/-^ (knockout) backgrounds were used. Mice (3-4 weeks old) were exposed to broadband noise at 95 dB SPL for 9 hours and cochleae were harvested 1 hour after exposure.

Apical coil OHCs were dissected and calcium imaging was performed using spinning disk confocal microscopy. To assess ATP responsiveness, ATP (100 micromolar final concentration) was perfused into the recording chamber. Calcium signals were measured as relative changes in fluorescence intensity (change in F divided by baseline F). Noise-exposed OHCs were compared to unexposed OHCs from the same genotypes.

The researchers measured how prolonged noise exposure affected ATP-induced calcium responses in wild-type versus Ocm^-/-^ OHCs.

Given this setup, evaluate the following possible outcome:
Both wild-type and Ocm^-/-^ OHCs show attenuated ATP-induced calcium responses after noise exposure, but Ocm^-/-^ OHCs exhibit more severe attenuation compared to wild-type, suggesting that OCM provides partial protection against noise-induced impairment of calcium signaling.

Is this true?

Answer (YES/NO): NO